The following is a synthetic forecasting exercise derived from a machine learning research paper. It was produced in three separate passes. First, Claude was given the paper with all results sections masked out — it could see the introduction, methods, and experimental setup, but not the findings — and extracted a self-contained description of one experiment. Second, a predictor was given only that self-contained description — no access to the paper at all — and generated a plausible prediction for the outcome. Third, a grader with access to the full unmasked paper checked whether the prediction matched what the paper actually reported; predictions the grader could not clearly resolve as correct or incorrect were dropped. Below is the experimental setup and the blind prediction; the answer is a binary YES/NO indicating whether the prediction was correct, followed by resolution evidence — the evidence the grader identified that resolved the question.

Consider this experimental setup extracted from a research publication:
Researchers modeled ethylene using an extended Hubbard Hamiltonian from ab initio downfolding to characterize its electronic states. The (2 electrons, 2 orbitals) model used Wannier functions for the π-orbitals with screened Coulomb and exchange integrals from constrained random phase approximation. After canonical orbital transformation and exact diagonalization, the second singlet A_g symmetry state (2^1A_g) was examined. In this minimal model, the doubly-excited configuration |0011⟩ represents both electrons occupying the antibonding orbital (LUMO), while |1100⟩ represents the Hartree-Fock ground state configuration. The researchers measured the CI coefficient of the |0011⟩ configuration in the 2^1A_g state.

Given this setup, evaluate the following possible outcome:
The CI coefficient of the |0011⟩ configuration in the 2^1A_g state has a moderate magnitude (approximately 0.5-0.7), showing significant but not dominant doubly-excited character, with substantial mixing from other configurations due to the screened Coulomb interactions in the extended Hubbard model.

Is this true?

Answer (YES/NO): NO